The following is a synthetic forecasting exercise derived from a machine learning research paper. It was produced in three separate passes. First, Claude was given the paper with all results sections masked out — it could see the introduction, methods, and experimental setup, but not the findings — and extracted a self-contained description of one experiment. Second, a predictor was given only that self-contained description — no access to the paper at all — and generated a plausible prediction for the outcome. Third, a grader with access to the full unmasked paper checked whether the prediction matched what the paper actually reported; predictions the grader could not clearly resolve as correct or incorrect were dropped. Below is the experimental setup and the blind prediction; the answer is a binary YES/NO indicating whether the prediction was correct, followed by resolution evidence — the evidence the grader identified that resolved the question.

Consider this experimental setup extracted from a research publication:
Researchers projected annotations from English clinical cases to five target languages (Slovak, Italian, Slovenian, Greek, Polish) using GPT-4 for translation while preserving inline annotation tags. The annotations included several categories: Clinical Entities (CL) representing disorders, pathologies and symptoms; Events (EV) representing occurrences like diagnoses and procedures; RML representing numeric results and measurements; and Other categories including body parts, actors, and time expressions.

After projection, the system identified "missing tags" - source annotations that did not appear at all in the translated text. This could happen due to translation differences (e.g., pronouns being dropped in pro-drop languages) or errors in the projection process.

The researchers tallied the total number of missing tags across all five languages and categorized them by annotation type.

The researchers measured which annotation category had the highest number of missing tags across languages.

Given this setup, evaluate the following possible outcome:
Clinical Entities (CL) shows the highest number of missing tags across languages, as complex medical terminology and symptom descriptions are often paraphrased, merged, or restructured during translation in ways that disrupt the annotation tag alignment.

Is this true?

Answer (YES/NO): NO